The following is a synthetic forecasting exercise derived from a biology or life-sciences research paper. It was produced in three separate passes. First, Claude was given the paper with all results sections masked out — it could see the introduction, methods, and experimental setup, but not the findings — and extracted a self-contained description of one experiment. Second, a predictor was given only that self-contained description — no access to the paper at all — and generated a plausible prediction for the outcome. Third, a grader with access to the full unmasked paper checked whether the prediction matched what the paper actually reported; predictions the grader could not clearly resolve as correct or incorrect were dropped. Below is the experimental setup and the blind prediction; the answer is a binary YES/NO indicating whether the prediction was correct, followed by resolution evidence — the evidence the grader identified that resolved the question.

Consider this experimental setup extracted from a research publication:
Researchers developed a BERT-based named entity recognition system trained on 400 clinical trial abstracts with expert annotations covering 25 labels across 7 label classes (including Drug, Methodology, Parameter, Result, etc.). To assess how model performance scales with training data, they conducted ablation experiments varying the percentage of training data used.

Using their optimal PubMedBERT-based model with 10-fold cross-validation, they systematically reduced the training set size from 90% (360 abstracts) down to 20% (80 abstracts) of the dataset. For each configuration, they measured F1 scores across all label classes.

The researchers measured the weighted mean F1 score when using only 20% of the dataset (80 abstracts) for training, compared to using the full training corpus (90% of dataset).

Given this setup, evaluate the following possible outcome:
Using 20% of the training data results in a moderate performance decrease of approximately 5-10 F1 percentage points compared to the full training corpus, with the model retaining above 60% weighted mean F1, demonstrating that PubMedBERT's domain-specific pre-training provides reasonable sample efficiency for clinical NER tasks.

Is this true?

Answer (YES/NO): NO